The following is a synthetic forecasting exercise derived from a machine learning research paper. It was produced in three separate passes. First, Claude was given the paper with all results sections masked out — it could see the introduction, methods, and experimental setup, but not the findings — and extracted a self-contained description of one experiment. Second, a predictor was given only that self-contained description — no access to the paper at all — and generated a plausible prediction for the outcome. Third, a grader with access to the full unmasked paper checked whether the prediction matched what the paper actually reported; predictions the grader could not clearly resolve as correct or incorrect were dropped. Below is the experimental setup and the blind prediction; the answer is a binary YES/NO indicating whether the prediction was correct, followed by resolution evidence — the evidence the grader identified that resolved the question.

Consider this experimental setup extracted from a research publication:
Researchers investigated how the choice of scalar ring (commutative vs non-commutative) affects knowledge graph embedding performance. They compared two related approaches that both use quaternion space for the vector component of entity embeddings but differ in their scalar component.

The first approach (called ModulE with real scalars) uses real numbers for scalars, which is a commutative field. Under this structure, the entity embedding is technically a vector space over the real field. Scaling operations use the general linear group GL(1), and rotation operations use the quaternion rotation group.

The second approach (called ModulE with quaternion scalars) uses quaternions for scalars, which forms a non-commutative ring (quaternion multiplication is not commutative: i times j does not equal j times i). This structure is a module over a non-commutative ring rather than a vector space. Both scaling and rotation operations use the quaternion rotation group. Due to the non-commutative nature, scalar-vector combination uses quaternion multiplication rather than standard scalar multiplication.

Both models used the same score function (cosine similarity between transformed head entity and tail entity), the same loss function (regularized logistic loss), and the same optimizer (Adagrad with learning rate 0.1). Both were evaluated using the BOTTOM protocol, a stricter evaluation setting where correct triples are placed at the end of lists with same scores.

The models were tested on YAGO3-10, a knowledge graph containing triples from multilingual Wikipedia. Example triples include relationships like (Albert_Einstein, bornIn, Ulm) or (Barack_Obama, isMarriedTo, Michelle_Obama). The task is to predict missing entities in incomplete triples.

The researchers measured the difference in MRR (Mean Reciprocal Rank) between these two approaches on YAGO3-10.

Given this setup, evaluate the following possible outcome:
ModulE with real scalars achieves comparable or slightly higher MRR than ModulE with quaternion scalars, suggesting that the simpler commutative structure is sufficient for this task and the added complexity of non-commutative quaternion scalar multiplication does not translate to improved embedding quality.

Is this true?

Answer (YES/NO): NO